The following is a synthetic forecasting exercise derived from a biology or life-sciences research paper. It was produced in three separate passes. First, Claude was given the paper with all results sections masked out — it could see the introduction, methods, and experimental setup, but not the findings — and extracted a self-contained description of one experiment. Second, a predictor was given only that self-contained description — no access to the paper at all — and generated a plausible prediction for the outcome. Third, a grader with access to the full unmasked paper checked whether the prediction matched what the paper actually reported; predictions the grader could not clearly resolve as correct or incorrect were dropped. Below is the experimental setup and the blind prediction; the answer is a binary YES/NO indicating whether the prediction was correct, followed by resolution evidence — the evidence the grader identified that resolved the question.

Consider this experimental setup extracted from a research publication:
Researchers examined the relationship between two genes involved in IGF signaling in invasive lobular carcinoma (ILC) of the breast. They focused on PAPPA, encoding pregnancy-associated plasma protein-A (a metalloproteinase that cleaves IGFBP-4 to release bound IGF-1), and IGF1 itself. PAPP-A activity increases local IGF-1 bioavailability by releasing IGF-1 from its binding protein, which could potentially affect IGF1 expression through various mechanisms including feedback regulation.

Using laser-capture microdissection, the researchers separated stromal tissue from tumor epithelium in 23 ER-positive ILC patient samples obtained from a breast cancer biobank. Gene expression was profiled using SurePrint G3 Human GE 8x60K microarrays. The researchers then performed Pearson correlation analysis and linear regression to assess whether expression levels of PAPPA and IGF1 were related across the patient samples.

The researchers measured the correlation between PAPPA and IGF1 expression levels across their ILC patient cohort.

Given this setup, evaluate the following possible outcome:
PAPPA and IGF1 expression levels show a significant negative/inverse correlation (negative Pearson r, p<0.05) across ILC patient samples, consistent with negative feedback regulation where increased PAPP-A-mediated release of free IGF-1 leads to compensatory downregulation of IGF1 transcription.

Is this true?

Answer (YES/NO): NO